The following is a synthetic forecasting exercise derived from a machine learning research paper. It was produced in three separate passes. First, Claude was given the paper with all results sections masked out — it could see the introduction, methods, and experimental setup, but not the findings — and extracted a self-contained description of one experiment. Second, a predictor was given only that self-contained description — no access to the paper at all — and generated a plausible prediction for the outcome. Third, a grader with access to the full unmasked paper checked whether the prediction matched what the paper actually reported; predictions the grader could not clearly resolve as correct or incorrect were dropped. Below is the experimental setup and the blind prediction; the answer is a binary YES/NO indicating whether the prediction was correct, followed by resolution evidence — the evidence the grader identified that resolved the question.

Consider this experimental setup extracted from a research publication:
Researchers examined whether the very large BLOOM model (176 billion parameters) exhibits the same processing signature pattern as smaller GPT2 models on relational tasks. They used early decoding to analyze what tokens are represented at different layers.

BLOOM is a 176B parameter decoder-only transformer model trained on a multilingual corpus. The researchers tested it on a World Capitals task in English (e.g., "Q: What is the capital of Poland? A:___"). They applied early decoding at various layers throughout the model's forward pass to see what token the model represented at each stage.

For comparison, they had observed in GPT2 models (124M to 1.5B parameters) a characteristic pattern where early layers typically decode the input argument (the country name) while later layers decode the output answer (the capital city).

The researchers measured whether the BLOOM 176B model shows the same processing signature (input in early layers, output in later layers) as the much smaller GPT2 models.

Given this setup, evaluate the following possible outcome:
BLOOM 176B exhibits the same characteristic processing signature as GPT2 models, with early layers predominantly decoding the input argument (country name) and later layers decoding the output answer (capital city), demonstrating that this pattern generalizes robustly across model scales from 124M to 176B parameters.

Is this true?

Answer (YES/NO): YES